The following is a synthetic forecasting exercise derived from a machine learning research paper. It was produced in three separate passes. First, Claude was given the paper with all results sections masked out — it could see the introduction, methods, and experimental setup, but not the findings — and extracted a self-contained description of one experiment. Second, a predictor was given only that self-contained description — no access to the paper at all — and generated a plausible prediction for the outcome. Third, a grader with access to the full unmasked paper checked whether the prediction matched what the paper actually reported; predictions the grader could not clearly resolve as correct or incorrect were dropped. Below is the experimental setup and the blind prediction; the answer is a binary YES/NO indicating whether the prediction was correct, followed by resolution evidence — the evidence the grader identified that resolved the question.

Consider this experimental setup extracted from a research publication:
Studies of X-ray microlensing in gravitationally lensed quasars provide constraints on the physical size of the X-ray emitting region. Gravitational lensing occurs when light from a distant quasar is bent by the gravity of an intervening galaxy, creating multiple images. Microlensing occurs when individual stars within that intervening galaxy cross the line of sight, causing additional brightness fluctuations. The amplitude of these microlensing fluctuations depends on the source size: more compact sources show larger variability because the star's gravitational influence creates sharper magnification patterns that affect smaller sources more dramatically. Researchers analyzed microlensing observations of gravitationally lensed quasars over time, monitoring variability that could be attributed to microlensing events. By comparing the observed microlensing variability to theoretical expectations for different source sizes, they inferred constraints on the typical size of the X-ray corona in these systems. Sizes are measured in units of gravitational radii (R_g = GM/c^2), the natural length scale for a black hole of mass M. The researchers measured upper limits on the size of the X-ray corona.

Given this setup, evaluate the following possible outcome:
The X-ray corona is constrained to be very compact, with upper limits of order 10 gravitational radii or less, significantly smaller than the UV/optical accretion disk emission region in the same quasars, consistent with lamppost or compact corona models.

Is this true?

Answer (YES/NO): YES